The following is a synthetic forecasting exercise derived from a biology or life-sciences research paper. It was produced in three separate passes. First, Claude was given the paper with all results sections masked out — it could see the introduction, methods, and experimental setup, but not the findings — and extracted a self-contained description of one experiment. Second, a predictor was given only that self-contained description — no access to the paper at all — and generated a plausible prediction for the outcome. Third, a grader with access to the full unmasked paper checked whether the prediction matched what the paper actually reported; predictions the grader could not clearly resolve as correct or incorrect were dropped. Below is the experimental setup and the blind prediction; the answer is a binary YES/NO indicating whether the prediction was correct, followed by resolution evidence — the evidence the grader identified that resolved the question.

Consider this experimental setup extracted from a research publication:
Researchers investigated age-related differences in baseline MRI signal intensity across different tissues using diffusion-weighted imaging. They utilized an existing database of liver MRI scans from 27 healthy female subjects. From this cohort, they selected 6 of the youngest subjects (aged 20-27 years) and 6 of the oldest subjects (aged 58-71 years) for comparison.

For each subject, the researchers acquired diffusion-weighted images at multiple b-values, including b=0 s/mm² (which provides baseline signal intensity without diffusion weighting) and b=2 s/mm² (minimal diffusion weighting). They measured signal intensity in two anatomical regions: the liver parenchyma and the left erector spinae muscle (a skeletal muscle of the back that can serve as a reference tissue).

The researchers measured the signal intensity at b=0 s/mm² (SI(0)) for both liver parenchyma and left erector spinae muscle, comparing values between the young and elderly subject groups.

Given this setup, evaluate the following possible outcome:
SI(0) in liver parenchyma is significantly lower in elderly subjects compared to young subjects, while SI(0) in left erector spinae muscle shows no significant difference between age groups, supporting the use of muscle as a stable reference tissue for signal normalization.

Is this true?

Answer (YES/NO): YES